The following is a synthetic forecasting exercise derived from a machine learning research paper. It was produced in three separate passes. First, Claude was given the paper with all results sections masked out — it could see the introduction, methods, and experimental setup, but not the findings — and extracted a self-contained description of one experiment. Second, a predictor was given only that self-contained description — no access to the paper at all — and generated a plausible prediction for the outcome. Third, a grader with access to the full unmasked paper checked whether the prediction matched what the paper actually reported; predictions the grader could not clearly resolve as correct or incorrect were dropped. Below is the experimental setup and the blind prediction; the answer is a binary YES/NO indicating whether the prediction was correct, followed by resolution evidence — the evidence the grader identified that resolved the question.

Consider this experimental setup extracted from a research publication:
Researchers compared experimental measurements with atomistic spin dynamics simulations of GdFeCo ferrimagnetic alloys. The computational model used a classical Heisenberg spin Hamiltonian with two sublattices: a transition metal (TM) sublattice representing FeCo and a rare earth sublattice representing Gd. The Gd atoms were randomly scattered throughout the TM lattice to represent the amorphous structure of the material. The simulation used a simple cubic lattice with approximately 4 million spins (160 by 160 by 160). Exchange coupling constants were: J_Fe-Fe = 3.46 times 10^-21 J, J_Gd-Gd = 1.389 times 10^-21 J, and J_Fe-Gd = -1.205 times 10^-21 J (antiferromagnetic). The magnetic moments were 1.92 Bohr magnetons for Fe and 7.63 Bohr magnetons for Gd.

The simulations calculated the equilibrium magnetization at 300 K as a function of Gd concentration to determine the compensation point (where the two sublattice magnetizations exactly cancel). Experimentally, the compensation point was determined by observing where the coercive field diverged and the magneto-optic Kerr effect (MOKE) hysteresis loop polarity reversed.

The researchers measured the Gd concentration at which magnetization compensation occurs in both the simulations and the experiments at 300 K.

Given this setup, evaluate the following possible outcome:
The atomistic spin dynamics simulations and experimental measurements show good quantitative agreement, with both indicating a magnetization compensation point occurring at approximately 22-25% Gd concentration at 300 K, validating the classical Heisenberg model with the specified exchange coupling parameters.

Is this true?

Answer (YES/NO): NO